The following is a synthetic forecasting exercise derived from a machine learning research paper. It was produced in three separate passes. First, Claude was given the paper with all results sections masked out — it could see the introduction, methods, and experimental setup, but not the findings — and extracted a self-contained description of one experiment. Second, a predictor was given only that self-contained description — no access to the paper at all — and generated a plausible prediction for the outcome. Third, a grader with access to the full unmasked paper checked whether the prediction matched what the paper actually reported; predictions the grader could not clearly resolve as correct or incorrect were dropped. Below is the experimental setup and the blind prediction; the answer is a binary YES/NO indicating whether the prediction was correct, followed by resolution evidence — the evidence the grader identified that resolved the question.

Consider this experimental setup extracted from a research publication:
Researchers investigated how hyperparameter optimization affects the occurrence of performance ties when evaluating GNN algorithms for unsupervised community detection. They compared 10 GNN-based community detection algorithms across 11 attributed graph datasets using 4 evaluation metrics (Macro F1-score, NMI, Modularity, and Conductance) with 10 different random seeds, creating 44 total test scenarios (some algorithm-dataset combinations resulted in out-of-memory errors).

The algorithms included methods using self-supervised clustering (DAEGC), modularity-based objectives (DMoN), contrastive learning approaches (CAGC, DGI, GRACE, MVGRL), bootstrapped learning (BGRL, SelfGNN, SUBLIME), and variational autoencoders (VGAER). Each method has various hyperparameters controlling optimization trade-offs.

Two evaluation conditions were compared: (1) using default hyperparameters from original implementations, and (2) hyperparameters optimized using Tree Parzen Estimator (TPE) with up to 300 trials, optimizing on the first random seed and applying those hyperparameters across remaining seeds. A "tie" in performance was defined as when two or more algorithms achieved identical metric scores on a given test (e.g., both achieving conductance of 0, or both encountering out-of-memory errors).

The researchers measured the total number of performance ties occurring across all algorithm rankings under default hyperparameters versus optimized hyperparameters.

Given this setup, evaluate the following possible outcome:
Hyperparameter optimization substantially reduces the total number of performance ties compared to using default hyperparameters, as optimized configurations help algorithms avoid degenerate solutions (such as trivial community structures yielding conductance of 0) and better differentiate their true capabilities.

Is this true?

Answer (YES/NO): NO